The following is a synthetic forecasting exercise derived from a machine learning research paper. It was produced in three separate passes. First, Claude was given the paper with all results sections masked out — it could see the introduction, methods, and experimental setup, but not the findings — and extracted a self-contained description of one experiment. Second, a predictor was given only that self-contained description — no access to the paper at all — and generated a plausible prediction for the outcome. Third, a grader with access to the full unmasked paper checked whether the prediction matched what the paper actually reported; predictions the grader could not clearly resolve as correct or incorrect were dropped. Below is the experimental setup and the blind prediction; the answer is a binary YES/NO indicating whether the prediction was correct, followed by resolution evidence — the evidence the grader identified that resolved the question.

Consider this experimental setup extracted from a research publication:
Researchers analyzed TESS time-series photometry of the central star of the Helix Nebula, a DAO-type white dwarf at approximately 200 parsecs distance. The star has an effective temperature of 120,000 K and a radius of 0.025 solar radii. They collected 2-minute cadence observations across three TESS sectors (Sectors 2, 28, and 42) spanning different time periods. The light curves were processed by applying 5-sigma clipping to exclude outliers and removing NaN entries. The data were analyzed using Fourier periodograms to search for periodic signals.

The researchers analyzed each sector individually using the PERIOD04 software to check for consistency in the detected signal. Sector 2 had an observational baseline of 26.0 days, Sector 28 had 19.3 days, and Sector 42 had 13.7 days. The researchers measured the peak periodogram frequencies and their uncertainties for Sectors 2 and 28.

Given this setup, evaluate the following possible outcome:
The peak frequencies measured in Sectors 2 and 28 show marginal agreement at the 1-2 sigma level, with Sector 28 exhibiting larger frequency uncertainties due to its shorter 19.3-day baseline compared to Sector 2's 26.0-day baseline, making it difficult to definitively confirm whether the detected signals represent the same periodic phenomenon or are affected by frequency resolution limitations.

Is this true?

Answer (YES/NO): NO